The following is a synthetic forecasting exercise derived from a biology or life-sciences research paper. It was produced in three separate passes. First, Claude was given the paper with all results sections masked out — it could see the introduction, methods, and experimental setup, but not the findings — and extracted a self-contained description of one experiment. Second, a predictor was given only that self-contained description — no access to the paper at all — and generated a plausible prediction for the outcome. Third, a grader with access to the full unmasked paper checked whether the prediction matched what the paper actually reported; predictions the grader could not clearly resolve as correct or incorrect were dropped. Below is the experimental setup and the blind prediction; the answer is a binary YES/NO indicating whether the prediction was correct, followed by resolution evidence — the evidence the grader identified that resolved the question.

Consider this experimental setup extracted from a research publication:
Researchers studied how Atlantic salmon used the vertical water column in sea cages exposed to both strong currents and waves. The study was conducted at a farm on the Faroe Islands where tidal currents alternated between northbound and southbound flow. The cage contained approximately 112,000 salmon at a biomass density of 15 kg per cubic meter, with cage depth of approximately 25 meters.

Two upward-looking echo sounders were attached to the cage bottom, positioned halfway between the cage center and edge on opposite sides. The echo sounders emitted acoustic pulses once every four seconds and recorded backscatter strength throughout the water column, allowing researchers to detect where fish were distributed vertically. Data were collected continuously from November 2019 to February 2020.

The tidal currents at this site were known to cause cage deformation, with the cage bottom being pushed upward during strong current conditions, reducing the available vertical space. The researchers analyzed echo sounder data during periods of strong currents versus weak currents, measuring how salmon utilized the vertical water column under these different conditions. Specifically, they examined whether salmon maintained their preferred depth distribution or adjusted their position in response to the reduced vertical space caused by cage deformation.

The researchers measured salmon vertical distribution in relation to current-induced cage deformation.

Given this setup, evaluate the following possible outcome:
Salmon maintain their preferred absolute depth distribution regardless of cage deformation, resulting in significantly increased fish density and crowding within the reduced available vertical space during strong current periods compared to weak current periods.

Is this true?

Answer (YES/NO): NO